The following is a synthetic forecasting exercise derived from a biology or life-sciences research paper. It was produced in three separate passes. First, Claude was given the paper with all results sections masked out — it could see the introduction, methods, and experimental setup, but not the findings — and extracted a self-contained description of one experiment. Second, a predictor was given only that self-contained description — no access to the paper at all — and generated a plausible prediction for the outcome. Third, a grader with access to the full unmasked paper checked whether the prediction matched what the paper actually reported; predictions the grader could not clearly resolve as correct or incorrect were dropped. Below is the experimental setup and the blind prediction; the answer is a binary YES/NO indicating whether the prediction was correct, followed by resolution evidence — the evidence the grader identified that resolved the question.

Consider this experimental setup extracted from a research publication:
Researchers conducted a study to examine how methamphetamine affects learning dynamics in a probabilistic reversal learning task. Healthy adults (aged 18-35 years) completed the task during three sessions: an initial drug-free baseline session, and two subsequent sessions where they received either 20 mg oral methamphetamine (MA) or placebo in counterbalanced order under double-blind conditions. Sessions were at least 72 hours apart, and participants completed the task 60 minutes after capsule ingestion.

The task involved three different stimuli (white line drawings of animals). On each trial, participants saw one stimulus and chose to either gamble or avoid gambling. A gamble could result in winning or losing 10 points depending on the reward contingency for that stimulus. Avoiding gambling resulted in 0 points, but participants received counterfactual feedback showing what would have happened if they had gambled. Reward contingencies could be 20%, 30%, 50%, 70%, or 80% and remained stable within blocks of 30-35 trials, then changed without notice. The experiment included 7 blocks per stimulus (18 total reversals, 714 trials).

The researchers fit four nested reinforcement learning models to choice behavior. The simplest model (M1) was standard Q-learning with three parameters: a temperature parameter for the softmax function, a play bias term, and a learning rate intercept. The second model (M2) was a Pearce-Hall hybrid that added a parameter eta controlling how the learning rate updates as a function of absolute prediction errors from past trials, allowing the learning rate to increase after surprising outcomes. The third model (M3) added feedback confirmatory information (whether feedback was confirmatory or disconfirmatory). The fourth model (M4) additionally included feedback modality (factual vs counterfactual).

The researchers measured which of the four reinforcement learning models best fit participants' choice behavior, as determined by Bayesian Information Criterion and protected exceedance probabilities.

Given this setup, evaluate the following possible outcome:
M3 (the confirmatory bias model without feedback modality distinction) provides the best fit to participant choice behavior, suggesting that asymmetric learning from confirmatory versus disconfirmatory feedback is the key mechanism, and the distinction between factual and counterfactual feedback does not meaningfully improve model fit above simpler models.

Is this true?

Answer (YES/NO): YES